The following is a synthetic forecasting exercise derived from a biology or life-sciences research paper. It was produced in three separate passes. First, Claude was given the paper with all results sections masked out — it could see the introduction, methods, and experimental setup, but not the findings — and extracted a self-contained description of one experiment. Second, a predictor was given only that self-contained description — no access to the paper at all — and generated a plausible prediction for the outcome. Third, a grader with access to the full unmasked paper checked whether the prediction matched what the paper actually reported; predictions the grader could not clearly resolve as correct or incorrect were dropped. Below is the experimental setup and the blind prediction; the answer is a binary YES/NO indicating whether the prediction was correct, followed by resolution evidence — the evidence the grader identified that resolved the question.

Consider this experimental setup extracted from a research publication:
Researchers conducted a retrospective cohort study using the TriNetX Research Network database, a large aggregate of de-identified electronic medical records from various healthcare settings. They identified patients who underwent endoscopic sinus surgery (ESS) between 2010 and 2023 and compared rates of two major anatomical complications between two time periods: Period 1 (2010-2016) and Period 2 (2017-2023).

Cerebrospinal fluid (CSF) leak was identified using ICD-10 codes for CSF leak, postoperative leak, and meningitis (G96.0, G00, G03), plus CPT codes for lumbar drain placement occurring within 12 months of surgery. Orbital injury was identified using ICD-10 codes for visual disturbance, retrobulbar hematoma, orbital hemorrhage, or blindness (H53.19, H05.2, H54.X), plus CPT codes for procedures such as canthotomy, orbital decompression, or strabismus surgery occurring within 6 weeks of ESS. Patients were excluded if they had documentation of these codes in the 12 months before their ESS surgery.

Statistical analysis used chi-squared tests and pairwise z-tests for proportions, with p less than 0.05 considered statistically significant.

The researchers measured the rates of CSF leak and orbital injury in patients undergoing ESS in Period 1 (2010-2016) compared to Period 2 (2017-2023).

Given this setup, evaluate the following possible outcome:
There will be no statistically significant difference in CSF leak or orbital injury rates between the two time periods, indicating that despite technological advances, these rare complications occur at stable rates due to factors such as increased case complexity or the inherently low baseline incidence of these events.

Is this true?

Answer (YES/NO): NO